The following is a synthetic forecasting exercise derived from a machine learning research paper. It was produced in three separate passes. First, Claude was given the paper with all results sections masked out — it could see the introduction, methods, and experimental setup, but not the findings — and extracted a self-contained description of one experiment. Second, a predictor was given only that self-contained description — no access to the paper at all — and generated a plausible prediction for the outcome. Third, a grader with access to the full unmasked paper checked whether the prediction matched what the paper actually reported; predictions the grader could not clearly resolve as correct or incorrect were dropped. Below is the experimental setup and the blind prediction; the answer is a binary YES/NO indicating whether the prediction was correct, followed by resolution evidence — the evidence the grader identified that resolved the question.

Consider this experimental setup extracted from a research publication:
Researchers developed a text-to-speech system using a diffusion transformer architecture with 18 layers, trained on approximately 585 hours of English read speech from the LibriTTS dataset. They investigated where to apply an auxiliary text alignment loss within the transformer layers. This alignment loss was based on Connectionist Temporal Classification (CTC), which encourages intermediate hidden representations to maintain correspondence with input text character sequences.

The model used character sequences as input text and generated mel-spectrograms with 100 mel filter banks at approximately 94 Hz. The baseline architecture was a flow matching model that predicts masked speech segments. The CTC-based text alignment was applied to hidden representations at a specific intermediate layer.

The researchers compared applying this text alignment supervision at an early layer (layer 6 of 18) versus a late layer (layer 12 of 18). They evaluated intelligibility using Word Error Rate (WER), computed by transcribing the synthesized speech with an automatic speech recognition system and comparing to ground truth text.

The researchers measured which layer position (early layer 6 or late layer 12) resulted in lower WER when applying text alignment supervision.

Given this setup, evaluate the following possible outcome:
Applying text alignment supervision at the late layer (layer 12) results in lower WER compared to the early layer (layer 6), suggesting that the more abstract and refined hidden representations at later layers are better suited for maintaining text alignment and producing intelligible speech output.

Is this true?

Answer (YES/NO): YES